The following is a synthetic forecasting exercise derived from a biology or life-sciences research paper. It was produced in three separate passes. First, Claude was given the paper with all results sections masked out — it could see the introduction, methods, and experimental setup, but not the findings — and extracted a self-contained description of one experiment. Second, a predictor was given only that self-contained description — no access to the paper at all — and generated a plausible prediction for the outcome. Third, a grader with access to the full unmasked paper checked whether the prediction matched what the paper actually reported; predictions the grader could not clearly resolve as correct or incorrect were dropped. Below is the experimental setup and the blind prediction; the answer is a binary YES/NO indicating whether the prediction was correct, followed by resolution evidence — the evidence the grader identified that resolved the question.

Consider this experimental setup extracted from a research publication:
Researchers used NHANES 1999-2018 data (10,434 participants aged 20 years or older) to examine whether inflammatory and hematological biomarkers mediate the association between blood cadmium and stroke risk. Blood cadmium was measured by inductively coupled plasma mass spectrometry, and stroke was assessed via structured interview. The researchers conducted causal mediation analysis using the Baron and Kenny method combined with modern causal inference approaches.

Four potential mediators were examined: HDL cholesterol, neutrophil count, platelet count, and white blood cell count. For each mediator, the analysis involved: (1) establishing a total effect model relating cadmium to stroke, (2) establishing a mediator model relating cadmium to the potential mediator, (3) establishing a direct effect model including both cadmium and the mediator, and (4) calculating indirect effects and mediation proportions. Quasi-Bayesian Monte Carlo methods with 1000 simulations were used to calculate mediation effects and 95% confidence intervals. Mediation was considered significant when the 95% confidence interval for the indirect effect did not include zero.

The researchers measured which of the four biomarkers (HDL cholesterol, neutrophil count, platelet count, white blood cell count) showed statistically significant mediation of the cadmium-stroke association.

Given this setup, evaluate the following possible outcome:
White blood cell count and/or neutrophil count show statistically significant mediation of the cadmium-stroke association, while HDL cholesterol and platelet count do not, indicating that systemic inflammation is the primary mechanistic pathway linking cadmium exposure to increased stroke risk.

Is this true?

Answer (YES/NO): NO